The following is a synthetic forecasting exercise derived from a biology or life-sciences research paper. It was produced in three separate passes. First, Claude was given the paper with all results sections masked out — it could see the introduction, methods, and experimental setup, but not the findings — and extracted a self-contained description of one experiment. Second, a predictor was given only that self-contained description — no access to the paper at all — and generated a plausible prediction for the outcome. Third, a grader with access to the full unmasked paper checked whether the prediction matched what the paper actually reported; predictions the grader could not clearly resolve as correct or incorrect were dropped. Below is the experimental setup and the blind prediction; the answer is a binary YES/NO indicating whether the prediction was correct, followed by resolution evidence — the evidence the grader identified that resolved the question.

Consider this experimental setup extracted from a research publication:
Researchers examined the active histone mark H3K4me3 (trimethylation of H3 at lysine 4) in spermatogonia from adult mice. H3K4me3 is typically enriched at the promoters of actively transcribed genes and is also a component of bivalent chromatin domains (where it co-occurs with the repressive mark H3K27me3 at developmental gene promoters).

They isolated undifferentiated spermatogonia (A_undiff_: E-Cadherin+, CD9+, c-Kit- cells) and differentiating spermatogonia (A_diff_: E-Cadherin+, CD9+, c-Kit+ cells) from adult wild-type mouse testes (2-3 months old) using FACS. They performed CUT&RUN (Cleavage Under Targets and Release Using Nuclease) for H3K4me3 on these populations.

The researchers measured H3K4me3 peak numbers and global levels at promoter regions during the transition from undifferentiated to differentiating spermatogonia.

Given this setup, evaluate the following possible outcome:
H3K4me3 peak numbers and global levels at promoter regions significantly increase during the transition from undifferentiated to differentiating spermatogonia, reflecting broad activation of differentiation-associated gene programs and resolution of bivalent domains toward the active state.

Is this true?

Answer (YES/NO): NO